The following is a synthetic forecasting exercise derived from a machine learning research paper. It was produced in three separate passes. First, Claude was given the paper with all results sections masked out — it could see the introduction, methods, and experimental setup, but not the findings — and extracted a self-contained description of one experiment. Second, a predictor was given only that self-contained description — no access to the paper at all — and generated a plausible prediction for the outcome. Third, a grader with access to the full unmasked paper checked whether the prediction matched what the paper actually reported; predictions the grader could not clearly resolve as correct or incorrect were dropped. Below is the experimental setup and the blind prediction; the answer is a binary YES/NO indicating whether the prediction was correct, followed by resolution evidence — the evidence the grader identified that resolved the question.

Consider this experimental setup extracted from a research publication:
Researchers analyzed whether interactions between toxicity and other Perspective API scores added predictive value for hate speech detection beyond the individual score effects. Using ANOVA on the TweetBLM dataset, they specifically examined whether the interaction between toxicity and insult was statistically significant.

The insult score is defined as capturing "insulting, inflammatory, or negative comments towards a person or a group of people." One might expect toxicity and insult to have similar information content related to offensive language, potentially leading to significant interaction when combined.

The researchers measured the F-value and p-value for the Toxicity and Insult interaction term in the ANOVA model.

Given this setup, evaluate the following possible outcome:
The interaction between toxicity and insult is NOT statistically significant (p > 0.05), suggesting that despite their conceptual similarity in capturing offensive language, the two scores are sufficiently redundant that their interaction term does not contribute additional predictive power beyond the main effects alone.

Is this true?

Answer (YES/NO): YES